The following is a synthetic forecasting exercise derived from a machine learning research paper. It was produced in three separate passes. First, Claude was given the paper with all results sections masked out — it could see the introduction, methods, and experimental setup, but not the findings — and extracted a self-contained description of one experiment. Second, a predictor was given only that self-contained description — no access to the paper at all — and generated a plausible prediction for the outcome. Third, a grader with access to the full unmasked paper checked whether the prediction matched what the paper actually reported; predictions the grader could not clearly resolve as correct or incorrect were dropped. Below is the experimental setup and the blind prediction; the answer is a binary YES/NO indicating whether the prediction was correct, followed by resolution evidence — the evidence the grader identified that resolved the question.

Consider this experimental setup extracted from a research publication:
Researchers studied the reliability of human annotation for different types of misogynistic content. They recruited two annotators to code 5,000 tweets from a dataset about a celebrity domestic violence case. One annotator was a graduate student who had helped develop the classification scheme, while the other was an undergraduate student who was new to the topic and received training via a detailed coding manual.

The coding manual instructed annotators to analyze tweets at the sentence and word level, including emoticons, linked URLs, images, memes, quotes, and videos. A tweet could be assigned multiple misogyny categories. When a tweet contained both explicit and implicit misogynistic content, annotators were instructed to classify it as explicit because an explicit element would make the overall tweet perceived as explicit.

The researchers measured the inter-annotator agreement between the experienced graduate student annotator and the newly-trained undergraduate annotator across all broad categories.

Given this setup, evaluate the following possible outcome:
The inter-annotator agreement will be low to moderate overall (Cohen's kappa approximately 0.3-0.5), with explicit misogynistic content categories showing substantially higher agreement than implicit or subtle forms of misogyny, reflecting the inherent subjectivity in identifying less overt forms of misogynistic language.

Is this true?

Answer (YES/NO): NO